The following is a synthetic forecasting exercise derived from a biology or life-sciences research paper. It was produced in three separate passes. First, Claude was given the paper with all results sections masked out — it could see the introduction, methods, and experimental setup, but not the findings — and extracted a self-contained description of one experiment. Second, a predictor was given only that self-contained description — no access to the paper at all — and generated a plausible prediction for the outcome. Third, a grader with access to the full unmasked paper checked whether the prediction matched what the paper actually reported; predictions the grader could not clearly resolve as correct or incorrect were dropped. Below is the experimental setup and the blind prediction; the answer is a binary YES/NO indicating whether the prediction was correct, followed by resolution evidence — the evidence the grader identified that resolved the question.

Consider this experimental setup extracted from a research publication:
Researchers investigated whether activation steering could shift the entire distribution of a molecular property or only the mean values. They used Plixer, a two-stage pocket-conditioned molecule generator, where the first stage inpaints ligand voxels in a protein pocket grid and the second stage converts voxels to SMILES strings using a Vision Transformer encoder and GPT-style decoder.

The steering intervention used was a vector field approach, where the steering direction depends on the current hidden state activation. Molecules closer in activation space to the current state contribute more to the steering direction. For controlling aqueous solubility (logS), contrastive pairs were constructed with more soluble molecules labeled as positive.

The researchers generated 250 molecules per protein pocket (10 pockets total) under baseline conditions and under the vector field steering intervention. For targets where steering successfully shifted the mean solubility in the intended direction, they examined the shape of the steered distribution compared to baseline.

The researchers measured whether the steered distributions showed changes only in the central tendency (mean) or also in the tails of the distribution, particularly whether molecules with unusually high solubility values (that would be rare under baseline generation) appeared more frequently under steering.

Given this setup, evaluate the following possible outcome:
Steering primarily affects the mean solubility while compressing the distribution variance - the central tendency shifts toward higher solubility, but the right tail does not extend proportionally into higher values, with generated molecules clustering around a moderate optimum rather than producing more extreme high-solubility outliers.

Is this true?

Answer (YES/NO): NO